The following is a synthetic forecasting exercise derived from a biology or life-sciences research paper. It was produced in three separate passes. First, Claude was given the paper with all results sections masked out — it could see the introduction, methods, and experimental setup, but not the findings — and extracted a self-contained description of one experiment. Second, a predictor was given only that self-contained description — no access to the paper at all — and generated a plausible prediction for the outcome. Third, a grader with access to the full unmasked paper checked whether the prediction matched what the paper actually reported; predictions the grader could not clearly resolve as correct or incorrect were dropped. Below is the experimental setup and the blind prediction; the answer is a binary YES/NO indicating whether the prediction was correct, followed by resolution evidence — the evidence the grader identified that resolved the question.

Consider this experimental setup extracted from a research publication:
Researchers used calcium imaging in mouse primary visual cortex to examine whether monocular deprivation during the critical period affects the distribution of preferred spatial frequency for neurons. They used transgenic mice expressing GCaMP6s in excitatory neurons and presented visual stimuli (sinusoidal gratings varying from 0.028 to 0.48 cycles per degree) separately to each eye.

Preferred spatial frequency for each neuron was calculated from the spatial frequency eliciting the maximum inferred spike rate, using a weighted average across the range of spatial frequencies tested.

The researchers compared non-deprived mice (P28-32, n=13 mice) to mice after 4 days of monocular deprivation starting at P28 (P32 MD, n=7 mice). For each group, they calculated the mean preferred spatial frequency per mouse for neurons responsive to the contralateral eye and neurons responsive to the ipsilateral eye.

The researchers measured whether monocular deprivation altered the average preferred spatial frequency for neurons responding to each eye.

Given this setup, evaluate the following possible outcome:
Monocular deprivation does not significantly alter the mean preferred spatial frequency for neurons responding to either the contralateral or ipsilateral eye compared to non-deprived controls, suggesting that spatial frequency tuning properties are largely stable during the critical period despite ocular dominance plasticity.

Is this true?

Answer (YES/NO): YES